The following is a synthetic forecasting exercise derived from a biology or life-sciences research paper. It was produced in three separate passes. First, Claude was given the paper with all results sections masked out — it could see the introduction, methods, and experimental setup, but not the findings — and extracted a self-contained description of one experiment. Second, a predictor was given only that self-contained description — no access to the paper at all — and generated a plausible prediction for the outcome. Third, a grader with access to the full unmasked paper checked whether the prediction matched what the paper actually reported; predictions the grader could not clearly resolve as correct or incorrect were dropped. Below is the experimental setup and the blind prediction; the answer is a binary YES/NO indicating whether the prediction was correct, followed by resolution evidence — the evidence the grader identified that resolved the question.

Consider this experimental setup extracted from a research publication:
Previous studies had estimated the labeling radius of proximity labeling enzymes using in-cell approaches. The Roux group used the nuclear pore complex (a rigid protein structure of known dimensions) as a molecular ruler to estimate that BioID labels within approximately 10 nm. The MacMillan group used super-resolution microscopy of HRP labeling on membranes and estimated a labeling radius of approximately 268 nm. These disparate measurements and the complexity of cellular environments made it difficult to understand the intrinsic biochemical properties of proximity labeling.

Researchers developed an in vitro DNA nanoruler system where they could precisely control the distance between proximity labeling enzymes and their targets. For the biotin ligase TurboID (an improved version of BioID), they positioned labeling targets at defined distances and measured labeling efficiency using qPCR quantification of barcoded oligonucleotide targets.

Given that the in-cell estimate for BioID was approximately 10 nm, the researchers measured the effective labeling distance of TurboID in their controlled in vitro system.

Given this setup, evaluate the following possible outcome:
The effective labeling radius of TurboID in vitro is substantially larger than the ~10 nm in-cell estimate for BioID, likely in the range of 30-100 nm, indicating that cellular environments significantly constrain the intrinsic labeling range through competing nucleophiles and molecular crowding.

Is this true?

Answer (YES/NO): NO